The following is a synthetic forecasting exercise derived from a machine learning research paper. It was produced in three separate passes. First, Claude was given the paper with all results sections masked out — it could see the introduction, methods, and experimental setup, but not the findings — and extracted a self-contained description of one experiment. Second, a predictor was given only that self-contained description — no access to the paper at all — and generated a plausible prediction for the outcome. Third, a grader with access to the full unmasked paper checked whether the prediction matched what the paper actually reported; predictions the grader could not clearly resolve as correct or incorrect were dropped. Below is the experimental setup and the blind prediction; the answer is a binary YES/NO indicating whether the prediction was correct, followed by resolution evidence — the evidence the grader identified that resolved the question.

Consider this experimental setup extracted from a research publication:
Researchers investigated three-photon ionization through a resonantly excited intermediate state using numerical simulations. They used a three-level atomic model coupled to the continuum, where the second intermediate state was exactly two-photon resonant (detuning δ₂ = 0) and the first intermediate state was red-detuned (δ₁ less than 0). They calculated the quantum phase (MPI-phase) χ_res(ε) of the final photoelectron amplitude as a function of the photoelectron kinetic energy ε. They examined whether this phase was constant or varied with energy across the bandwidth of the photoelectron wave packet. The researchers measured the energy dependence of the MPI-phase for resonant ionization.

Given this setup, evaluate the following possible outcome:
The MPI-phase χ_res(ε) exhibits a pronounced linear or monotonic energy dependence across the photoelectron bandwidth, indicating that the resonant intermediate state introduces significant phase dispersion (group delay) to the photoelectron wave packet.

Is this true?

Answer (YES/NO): YES